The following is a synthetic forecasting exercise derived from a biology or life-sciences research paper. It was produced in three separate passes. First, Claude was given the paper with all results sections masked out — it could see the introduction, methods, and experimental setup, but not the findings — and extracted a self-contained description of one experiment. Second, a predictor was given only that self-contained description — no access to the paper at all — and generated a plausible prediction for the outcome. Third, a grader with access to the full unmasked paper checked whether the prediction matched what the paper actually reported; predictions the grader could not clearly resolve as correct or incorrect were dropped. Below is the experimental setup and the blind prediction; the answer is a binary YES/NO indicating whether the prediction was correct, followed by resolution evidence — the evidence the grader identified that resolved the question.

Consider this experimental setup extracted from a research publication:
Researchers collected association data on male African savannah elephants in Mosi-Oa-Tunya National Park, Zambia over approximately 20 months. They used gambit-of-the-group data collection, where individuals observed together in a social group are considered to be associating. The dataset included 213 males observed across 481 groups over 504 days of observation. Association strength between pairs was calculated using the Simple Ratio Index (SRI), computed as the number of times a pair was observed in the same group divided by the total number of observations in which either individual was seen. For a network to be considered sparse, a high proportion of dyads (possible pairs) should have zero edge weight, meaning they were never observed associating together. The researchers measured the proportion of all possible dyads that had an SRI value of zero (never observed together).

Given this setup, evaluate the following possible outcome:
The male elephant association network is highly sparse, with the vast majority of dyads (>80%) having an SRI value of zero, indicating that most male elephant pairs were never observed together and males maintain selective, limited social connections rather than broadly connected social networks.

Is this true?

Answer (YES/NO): NO